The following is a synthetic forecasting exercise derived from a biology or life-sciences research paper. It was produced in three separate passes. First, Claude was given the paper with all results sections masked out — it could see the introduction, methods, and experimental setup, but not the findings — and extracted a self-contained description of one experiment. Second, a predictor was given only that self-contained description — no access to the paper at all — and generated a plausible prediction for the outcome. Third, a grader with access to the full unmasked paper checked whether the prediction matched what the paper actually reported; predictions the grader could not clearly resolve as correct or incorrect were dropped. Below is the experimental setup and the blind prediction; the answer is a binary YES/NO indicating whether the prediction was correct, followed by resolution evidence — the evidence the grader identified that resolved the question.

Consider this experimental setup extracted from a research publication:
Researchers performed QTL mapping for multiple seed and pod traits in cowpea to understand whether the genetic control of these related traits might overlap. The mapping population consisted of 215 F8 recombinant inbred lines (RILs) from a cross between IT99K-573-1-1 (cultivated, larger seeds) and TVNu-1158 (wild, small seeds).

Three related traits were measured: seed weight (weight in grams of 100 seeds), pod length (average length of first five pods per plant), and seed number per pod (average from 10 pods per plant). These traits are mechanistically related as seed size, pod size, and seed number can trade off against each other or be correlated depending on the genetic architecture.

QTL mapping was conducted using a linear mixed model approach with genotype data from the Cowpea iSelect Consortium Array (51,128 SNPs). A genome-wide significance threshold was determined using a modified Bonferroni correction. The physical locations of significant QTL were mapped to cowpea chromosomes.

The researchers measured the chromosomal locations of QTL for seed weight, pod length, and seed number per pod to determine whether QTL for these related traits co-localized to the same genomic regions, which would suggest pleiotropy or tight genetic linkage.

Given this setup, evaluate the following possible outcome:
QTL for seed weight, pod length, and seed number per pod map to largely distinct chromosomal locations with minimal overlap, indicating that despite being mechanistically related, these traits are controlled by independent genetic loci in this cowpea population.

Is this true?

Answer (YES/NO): NO